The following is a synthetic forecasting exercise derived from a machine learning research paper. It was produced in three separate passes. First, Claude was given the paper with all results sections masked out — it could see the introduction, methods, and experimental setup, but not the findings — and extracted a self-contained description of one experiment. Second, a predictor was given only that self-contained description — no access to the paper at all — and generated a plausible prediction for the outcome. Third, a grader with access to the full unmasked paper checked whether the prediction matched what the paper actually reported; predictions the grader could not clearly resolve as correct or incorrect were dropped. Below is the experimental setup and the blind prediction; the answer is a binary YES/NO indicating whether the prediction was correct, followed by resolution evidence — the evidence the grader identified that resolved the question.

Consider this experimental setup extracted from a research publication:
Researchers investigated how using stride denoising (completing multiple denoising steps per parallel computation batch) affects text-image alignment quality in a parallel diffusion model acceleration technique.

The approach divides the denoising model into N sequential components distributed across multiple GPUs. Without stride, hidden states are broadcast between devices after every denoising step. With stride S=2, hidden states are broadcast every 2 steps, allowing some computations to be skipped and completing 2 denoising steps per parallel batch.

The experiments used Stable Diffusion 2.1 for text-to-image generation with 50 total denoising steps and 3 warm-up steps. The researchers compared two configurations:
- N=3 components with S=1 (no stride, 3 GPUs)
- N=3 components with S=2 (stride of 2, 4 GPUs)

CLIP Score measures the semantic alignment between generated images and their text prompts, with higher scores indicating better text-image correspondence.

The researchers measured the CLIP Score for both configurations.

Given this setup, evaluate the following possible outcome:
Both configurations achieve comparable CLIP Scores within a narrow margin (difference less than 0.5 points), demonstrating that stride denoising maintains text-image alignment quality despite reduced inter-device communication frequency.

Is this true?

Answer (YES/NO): YES